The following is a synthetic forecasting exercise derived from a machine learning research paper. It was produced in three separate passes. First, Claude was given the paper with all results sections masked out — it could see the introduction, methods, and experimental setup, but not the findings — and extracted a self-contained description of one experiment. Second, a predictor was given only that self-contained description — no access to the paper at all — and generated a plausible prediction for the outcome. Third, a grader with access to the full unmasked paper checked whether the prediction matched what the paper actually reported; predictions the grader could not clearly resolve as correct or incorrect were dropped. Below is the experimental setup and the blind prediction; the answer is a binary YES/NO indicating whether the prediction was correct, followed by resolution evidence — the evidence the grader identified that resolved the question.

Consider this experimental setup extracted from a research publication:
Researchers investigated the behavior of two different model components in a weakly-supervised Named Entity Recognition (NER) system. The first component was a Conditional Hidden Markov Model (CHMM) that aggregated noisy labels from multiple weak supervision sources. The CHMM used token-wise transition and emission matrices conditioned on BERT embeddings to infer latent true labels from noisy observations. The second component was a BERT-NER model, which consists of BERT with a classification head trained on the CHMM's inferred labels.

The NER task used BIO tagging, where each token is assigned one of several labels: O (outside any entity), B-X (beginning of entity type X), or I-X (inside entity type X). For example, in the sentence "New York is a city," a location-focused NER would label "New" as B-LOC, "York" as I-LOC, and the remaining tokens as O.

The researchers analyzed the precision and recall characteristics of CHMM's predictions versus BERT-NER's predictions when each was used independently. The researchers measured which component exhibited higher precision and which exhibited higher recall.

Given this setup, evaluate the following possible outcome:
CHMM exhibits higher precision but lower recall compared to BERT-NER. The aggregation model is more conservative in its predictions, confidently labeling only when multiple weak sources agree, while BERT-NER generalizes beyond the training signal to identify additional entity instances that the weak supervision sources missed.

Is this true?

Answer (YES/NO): YES